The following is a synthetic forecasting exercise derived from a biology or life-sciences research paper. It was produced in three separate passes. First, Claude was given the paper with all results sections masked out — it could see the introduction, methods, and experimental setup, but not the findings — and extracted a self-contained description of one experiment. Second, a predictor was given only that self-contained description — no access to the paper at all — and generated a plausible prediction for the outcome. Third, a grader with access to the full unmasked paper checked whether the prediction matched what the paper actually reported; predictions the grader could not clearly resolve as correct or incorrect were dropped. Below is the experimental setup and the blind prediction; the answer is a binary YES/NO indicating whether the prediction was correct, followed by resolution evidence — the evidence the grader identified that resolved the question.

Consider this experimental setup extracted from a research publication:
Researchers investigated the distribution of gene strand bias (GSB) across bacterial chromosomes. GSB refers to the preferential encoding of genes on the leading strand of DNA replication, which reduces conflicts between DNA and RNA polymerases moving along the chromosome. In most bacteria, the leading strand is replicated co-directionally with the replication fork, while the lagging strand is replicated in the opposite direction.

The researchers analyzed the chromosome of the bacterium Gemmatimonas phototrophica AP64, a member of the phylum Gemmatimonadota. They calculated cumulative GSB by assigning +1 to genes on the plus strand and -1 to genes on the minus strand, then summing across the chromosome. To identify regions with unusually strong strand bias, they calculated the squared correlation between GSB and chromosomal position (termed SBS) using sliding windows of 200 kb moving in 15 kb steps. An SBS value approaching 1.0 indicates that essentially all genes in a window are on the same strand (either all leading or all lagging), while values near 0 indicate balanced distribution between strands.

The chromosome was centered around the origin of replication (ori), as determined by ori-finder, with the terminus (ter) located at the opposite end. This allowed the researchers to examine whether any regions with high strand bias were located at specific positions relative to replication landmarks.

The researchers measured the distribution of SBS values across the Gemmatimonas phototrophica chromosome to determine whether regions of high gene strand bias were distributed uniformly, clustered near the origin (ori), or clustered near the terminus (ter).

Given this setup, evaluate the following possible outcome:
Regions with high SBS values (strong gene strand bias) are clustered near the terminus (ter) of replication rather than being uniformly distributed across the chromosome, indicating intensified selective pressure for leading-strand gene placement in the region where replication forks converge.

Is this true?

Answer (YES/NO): YES